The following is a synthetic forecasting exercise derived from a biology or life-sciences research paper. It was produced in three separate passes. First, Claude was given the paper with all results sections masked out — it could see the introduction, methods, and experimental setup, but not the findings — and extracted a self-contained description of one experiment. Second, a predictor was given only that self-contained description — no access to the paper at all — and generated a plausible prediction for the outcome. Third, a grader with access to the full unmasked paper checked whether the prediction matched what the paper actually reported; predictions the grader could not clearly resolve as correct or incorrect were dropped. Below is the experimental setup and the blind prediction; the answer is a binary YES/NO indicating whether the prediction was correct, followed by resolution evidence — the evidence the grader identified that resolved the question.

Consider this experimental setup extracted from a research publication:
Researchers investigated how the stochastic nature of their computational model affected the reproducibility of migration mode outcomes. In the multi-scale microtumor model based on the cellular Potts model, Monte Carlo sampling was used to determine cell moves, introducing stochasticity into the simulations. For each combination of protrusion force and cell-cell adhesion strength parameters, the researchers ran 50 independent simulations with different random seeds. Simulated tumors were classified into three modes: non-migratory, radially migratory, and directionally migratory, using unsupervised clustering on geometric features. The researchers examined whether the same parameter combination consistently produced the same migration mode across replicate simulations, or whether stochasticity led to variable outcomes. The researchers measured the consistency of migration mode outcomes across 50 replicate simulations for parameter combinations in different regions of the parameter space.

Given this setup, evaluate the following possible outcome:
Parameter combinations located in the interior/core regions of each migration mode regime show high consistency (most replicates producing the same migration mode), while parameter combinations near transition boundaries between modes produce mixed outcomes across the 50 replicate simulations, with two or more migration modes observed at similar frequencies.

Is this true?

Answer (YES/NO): YES